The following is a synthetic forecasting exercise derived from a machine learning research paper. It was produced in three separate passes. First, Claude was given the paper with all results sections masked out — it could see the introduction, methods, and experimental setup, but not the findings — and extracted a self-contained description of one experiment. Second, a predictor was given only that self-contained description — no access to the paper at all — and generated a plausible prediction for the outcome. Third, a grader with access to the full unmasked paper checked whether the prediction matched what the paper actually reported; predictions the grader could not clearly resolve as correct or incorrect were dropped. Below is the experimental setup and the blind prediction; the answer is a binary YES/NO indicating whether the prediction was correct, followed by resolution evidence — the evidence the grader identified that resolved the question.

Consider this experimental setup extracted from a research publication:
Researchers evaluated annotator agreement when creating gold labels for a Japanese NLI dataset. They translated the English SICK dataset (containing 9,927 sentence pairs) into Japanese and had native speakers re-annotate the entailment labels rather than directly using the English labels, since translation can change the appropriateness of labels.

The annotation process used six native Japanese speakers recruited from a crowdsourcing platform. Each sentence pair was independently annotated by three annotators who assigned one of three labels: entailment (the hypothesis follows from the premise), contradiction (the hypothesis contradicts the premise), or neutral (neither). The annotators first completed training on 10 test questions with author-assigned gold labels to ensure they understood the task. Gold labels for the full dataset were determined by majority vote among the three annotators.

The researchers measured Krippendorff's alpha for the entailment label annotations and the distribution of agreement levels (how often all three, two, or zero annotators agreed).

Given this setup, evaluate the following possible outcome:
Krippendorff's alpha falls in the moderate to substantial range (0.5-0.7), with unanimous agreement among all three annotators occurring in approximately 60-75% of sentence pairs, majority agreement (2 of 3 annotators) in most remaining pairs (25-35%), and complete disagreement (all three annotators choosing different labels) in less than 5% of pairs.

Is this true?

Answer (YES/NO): YES